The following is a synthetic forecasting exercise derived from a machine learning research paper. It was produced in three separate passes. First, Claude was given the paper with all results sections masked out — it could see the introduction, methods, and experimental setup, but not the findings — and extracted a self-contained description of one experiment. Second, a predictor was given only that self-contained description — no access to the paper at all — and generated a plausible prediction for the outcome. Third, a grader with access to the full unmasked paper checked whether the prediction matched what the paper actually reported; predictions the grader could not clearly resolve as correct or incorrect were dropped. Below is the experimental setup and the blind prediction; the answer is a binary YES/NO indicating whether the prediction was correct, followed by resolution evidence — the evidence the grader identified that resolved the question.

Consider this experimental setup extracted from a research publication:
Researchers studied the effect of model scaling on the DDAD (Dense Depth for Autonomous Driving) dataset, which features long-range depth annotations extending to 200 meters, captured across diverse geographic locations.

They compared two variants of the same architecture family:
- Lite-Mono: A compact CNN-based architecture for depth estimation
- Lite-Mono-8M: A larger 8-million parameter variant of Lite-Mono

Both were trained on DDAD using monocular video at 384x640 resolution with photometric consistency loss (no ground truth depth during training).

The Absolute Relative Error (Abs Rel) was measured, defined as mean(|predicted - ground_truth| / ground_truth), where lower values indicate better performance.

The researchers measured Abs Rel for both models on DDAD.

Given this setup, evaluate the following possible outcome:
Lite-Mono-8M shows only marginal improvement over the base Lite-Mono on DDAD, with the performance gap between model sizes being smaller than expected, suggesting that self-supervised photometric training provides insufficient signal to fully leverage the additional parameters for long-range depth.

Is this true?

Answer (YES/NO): NO